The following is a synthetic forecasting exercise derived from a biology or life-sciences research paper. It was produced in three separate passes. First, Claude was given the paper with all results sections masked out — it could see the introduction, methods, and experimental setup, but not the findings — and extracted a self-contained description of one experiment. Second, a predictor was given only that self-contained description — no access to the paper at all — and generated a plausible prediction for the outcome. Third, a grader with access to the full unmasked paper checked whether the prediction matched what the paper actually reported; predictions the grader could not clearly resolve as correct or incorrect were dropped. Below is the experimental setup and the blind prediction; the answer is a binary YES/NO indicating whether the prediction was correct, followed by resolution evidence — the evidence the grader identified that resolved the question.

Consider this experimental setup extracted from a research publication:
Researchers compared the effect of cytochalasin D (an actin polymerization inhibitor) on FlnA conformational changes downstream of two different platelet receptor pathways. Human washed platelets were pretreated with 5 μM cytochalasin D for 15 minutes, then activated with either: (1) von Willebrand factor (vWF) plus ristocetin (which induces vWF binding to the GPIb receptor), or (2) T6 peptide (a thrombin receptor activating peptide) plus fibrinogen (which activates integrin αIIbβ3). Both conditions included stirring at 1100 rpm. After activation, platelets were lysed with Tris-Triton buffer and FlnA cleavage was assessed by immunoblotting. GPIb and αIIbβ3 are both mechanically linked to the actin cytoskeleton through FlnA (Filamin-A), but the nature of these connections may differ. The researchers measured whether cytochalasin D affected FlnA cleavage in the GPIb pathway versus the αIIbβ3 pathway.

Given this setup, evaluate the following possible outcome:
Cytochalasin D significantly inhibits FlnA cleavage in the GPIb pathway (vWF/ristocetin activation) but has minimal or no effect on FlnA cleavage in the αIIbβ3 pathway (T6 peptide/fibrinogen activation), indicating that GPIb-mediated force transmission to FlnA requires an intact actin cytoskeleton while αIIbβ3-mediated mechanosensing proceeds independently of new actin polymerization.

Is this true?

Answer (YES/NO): NO